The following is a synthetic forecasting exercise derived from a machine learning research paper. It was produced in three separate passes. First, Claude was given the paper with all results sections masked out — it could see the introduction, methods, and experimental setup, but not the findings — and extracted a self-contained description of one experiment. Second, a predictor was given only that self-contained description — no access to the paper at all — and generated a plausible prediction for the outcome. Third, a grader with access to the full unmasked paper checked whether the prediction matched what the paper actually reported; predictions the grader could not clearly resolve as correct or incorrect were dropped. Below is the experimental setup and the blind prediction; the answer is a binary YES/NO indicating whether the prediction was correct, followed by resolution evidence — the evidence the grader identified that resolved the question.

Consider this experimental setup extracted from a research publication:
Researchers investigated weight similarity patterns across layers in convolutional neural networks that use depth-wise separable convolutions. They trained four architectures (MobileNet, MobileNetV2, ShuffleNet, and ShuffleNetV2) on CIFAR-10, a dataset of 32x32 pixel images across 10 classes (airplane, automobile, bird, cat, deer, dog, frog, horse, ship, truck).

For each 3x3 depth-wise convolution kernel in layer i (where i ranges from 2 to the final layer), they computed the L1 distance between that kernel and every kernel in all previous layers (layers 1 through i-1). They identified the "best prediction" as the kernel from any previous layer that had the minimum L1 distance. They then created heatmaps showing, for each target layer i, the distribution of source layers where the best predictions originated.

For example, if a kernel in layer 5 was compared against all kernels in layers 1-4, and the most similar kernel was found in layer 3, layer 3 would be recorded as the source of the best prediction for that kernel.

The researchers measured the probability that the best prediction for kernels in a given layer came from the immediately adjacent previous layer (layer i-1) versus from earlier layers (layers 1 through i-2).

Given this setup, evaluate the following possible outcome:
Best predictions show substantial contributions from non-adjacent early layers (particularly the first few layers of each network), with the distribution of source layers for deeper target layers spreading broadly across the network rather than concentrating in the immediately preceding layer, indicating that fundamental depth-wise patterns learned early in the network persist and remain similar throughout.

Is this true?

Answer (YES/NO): NO